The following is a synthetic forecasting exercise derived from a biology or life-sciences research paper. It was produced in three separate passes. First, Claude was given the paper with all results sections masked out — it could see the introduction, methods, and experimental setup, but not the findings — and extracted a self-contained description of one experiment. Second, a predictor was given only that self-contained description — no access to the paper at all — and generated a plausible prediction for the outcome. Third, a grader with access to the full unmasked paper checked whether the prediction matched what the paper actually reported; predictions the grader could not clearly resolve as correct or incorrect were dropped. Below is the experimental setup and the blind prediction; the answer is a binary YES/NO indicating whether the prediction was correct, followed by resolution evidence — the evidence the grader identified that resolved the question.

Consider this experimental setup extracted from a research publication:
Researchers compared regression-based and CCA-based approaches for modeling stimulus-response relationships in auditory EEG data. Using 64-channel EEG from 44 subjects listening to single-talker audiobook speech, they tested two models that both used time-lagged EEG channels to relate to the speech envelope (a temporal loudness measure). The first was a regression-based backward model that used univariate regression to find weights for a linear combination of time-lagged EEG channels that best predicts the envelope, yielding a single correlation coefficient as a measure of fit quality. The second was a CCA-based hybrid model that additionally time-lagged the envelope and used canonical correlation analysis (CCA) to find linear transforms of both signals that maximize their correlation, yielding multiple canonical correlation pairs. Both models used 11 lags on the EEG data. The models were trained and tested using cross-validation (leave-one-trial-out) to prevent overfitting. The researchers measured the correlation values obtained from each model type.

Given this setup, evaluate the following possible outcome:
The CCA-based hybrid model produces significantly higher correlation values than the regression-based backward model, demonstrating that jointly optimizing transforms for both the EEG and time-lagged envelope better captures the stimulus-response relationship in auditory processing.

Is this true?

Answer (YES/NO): YES